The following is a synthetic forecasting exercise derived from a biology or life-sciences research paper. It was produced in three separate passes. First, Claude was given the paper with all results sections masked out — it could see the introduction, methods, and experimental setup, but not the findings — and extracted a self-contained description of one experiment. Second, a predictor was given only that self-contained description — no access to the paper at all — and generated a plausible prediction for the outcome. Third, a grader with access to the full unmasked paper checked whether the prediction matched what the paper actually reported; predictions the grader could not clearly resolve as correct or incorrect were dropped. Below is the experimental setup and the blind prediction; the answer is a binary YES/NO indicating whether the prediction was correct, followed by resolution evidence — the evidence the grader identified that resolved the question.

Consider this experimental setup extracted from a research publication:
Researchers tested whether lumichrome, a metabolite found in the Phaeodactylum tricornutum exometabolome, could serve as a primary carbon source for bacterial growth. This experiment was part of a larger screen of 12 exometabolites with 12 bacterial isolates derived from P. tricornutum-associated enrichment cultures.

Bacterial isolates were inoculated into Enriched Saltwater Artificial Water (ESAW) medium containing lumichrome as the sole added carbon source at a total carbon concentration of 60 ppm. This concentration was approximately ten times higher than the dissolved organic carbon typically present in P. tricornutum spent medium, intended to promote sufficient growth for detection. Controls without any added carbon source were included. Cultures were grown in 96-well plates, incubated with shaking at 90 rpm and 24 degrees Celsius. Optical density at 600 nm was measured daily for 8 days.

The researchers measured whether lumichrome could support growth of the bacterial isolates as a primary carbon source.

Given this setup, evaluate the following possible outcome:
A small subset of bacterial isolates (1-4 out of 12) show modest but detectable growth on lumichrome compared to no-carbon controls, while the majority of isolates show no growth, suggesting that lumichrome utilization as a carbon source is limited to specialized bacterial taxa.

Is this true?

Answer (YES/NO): NO